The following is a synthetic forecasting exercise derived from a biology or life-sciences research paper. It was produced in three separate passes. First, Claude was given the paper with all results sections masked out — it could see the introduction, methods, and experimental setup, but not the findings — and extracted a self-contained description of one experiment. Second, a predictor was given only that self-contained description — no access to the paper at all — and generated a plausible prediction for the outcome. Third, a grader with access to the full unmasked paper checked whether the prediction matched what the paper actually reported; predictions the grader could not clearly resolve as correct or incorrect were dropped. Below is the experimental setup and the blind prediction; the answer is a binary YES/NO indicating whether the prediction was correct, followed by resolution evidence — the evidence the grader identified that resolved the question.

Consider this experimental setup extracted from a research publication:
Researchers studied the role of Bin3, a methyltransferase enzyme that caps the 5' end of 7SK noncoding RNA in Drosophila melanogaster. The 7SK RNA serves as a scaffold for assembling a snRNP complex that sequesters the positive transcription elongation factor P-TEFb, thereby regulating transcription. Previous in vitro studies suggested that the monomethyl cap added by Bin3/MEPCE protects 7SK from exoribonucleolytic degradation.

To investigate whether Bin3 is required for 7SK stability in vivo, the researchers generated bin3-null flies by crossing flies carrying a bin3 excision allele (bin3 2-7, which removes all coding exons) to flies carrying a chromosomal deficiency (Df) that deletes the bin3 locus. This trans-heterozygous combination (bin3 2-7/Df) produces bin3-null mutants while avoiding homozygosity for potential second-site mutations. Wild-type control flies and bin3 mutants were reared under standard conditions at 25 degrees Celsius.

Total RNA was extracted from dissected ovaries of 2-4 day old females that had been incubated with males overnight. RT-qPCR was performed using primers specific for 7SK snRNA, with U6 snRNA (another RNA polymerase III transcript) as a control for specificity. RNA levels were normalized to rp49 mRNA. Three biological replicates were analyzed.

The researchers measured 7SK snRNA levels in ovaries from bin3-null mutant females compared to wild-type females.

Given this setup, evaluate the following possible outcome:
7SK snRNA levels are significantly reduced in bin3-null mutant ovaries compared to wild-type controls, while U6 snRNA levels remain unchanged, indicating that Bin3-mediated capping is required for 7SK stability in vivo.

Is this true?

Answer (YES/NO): NO